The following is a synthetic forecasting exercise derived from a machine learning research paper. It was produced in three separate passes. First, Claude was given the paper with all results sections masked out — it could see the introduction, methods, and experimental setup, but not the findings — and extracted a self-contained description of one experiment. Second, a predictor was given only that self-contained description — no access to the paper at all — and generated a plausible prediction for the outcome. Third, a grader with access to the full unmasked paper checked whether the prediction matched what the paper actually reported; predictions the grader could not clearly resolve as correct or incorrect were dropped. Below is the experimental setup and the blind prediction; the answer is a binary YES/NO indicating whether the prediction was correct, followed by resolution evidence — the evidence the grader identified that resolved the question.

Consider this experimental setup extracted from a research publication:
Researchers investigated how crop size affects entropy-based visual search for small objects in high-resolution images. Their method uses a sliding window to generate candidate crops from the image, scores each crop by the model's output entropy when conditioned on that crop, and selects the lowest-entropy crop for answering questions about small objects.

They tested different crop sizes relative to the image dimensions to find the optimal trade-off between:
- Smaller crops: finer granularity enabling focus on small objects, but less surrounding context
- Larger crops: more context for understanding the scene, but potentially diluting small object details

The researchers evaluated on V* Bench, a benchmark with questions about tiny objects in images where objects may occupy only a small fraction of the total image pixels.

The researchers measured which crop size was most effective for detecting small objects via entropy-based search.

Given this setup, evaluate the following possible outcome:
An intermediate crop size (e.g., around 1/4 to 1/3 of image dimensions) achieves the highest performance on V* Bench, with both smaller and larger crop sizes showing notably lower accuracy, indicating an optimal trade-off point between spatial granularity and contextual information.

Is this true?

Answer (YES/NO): NO